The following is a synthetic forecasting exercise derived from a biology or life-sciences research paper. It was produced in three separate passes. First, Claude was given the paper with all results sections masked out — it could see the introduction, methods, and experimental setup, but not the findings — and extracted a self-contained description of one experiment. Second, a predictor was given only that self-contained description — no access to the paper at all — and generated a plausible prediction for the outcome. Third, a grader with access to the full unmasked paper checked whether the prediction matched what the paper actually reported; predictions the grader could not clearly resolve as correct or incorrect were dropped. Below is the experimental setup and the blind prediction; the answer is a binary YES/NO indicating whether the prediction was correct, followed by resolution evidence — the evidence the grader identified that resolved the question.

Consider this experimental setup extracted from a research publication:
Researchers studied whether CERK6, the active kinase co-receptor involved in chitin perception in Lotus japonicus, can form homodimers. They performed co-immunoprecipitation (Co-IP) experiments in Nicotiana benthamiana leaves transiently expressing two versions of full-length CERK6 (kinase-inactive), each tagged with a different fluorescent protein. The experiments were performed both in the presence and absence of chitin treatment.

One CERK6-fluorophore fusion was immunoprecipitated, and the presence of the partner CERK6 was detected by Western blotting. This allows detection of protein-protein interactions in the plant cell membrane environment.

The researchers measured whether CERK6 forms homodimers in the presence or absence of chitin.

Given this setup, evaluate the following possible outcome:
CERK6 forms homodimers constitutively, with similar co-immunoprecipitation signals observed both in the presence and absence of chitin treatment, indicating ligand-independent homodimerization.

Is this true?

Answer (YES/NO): NO